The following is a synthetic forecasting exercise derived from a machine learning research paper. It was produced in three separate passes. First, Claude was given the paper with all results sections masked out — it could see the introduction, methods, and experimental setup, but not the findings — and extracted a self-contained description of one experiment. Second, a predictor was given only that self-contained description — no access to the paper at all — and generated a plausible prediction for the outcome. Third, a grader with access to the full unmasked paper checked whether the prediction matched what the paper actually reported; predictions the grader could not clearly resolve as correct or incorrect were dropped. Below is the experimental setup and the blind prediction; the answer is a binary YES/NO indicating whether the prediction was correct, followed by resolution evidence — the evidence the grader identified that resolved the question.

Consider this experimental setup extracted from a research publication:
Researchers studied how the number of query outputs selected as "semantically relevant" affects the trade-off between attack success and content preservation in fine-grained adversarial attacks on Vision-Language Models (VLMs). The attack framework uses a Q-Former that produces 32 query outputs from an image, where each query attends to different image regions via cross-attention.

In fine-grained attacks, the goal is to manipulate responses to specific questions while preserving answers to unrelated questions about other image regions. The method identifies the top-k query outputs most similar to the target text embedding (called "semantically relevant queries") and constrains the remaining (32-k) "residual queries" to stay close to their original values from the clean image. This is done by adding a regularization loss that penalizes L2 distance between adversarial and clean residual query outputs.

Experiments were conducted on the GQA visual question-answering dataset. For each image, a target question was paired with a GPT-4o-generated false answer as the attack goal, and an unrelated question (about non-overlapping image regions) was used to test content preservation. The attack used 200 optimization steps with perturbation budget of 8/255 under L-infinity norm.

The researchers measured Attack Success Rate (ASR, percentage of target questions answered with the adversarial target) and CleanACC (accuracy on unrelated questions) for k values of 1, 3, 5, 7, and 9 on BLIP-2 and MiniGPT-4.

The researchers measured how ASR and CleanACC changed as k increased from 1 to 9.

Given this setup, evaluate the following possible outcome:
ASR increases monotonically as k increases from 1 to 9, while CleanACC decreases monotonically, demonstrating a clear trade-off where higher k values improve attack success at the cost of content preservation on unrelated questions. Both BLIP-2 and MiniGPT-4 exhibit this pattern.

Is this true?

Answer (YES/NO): NO